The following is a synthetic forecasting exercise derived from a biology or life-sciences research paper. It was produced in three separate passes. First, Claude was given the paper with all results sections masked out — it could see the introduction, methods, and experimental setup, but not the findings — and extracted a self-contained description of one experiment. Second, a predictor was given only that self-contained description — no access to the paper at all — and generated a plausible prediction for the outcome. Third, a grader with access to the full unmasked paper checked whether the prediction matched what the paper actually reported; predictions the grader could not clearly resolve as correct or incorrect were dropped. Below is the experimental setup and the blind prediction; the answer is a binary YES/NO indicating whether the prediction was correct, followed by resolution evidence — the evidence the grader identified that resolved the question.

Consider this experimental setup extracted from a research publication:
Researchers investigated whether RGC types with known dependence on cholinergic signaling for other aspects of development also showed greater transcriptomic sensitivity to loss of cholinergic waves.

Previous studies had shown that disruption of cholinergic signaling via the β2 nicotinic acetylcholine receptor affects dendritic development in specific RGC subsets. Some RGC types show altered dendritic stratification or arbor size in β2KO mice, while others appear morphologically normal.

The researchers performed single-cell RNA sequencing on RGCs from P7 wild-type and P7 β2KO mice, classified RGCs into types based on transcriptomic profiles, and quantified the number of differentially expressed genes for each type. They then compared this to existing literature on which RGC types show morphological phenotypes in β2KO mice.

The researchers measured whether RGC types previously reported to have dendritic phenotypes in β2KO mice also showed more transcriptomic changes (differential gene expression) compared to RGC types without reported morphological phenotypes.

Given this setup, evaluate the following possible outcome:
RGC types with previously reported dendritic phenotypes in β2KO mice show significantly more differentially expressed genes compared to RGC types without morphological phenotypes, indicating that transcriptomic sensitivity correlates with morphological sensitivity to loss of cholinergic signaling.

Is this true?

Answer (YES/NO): NO